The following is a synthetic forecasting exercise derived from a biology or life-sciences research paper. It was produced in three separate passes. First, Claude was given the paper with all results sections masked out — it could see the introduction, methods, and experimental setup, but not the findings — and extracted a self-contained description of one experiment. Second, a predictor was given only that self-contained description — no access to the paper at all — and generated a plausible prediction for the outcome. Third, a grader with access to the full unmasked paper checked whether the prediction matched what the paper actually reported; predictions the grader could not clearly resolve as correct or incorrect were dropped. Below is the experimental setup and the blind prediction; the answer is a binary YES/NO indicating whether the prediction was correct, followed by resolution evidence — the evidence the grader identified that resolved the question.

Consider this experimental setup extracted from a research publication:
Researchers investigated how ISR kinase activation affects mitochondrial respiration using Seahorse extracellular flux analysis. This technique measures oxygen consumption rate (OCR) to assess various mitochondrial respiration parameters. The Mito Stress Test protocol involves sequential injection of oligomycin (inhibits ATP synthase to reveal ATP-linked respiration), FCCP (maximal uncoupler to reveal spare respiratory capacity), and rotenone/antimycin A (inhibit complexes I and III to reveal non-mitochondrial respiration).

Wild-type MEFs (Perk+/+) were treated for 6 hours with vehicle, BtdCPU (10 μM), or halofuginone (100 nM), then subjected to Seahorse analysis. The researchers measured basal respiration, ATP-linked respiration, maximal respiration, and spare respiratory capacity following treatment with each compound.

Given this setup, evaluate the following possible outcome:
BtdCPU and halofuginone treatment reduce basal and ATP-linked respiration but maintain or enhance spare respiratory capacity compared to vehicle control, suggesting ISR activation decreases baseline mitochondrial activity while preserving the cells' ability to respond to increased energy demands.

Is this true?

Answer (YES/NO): NO